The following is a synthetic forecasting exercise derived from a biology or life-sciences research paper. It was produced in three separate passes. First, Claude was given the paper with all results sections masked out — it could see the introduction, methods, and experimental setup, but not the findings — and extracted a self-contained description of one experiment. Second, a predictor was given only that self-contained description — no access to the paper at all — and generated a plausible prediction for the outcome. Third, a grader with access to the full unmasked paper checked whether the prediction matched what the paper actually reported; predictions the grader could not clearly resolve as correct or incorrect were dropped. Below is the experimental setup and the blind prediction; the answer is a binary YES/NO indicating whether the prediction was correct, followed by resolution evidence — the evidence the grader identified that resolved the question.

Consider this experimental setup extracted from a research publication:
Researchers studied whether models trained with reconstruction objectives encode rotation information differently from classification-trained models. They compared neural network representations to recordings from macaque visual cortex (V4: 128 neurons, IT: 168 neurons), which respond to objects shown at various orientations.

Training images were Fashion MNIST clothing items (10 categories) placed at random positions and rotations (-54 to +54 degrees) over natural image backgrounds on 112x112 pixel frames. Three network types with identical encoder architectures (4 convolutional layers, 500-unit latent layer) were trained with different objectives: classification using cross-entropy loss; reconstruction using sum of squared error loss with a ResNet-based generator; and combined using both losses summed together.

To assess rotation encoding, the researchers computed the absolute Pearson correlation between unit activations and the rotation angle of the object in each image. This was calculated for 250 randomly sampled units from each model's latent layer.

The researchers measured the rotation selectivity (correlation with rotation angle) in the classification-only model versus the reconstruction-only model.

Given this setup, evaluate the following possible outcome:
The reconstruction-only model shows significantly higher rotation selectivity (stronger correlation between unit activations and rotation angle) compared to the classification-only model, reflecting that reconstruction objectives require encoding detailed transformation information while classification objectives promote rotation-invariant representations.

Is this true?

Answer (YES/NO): NO